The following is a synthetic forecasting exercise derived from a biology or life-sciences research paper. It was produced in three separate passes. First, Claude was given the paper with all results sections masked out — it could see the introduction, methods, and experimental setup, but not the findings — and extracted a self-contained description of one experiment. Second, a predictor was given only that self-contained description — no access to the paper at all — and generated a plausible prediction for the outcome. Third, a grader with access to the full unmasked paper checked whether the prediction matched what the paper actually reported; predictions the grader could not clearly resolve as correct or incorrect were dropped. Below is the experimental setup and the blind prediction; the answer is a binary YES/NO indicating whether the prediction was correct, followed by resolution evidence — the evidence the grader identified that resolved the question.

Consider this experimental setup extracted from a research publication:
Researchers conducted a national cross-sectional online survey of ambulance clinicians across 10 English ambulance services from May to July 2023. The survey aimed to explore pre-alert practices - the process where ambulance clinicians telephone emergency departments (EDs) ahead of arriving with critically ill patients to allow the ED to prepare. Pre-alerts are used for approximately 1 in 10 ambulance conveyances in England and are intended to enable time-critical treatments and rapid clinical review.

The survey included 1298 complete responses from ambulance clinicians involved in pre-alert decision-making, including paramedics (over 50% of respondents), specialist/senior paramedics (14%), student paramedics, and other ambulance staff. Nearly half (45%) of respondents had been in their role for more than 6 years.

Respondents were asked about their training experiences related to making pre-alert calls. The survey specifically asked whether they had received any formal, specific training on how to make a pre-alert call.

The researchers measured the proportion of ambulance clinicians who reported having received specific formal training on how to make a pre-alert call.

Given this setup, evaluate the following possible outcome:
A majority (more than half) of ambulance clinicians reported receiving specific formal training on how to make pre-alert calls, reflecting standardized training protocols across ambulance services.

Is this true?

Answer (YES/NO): NO